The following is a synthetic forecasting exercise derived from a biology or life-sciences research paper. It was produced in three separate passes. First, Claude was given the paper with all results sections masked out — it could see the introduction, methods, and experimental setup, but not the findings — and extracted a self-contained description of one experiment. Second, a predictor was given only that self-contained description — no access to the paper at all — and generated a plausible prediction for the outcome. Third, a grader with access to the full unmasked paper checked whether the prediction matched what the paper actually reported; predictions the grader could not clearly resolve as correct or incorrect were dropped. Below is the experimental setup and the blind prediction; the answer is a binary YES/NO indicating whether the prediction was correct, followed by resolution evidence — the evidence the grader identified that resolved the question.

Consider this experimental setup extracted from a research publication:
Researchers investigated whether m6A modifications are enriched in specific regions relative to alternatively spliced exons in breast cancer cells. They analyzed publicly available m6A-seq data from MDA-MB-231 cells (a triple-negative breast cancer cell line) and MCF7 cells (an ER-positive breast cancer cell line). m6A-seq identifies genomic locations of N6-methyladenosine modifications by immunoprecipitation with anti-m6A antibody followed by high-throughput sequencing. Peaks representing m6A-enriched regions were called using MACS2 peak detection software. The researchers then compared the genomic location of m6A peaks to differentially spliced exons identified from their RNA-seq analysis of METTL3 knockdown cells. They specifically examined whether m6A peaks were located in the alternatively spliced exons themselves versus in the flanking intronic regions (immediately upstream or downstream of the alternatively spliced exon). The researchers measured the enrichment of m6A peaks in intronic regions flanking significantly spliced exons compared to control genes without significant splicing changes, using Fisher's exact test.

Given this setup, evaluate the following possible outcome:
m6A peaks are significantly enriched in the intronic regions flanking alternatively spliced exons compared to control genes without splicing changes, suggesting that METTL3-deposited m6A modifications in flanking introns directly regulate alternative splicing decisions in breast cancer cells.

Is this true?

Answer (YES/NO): YES